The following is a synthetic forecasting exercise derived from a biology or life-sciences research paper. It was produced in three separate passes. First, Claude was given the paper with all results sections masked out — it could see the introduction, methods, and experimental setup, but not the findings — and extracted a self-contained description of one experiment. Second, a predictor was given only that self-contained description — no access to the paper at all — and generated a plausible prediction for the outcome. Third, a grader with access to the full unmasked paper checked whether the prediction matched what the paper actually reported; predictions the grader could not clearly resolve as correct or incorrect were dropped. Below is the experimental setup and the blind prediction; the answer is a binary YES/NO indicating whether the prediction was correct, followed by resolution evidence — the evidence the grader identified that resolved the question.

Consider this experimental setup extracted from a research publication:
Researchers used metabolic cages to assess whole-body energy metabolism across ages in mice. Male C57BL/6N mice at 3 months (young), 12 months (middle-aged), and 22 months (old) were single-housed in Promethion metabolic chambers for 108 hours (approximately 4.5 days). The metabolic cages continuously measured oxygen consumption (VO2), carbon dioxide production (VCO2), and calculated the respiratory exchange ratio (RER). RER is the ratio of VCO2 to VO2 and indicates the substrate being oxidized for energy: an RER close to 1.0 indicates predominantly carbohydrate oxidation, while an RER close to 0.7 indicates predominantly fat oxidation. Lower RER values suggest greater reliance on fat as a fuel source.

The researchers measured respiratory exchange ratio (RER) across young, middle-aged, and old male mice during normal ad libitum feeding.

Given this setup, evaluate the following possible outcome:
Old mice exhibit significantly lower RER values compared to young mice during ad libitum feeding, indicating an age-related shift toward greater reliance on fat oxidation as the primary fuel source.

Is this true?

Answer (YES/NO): NO